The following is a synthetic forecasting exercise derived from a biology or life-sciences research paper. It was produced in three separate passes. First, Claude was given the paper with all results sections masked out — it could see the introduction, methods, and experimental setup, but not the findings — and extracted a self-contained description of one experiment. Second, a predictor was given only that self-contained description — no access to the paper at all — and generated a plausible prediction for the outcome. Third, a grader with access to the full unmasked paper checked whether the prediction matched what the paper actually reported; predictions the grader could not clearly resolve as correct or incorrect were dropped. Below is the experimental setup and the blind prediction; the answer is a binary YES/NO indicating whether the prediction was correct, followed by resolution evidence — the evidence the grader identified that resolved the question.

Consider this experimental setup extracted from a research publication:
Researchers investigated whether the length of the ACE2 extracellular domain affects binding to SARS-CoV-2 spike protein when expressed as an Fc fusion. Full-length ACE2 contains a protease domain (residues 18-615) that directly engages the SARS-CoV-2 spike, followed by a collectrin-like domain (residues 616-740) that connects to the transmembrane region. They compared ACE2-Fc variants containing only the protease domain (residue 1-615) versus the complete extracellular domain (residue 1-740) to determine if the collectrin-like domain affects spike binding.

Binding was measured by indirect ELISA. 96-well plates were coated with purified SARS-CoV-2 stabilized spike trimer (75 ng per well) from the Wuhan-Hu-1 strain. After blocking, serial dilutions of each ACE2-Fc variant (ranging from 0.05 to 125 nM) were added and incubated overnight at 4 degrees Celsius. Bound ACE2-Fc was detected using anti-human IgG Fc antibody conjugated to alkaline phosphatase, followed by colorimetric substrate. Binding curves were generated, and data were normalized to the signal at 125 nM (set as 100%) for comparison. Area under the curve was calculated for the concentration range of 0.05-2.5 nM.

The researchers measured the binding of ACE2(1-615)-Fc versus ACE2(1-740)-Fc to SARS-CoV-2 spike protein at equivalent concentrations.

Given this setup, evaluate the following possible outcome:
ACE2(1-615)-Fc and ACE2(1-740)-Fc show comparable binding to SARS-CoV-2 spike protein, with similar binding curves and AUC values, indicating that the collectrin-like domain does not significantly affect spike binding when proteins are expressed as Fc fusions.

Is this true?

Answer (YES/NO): NO